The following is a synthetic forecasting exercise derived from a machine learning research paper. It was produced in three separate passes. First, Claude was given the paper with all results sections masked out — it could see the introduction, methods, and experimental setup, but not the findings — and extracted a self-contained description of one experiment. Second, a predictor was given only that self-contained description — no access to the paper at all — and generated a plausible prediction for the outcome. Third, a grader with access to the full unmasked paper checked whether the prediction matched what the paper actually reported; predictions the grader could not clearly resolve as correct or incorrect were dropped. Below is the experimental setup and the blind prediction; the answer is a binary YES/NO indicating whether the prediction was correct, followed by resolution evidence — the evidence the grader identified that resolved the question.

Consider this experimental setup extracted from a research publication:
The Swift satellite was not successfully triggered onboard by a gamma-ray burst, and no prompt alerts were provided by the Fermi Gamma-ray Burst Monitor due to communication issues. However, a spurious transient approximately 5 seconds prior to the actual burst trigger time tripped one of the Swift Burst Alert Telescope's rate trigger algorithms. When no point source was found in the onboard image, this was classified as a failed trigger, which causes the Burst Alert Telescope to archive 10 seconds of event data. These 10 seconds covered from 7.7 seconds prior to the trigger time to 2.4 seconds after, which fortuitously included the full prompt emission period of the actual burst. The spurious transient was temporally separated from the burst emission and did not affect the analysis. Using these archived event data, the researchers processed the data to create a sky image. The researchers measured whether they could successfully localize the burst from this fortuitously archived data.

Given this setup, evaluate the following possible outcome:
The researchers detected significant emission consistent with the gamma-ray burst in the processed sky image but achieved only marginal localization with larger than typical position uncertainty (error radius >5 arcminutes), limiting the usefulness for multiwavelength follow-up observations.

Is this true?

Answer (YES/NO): NO